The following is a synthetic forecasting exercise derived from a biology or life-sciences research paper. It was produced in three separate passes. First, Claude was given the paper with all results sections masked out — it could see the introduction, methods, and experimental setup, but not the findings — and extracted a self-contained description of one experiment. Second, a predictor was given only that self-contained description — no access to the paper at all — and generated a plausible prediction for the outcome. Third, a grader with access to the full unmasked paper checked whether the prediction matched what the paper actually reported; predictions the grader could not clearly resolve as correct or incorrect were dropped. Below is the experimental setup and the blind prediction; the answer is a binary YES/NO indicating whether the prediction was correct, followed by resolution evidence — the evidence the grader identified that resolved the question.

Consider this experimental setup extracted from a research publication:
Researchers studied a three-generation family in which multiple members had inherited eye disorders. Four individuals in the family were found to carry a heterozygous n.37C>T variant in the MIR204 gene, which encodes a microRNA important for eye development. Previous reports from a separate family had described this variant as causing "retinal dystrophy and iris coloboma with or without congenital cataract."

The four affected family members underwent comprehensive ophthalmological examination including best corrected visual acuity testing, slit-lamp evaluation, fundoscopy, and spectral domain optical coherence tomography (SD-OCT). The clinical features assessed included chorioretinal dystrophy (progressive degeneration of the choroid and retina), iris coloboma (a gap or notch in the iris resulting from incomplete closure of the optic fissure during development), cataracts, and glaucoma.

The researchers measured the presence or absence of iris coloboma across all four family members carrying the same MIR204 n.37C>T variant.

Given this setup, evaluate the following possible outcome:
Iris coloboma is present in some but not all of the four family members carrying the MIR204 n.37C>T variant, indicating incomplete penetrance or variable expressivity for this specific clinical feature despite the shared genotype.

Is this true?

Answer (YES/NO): YES